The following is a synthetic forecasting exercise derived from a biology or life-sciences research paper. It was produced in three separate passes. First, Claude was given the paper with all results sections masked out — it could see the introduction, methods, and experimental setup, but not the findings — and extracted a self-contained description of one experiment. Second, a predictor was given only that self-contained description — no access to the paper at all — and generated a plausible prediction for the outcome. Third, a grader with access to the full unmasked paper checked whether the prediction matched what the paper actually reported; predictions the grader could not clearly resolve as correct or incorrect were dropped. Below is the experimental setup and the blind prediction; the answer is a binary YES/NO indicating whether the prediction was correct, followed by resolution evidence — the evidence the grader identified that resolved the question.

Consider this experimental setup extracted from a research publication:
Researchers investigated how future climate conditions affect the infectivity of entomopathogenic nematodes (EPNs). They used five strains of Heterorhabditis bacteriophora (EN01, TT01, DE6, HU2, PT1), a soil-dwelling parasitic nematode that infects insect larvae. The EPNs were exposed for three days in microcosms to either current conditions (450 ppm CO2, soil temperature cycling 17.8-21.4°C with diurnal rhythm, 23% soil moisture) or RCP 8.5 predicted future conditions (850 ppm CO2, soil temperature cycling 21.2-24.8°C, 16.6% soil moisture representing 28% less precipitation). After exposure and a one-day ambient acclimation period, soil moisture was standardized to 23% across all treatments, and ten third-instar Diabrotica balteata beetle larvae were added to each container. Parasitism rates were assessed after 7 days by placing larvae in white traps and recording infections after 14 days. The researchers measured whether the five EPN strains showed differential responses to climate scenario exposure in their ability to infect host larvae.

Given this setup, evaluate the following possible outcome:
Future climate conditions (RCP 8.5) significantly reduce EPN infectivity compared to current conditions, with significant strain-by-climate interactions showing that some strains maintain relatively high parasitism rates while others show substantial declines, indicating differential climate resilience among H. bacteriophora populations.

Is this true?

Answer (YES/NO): NO